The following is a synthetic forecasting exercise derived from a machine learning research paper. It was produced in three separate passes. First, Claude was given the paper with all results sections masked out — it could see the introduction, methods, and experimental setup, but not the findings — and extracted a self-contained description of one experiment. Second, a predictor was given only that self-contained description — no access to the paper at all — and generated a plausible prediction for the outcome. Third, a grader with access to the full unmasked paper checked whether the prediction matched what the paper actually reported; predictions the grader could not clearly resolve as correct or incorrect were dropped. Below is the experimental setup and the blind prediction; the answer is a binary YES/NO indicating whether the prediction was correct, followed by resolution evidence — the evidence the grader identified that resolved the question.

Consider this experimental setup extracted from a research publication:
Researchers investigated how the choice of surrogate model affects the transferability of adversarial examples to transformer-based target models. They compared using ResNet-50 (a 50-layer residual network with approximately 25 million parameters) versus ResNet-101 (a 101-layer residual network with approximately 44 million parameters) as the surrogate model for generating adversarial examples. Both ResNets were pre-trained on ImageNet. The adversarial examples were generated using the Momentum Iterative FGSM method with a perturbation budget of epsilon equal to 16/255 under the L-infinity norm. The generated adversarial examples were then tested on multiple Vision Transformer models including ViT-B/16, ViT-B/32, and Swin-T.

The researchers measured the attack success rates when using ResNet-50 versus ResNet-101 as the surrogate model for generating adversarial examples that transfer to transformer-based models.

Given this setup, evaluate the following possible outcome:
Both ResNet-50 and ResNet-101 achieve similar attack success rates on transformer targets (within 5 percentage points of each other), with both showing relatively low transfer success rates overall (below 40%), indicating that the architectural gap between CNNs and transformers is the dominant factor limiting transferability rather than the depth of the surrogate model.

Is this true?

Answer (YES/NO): NO